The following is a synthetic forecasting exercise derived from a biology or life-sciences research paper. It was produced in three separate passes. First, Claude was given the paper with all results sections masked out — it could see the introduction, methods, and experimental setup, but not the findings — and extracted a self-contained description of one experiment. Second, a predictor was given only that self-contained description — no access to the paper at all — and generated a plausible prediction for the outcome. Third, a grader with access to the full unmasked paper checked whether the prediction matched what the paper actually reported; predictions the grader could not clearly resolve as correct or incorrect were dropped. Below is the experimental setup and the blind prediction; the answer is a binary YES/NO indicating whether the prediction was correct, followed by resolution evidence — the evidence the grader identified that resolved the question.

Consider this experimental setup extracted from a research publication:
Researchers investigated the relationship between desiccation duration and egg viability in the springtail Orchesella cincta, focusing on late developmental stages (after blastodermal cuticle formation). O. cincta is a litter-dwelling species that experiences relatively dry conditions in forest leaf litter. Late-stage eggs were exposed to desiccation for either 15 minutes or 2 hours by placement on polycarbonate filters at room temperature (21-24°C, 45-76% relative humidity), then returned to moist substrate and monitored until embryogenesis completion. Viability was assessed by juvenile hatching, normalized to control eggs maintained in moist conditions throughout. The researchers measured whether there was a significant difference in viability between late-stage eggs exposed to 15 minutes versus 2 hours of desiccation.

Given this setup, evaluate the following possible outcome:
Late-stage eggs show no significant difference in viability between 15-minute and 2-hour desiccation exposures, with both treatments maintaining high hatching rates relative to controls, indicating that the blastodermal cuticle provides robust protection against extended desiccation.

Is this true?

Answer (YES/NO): YES